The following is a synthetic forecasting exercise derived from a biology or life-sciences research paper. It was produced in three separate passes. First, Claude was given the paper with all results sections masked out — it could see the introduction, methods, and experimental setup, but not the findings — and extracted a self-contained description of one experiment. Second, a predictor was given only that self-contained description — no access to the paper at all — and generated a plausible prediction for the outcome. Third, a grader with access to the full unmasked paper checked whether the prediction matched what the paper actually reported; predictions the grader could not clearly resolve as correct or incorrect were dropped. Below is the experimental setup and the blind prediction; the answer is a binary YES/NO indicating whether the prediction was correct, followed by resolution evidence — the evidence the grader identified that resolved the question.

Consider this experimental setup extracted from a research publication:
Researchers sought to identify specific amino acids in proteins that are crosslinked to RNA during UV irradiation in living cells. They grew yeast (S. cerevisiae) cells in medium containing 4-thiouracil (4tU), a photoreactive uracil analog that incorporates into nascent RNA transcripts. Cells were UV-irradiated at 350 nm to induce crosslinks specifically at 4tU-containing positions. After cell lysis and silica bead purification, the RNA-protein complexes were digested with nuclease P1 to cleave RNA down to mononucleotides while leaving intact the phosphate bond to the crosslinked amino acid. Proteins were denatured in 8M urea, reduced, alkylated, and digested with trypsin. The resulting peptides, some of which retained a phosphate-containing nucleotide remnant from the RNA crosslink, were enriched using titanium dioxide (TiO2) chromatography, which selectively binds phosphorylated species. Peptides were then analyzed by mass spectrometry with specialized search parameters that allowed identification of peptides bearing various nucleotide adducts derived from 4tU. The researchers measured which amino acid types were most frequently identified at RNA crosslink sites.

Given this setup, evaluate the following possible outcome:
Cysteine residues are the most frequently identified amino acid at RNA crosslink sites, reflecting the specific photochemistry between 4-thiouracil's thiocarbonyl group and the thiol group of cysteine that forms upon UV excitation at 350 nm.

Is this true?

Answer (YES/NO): NO